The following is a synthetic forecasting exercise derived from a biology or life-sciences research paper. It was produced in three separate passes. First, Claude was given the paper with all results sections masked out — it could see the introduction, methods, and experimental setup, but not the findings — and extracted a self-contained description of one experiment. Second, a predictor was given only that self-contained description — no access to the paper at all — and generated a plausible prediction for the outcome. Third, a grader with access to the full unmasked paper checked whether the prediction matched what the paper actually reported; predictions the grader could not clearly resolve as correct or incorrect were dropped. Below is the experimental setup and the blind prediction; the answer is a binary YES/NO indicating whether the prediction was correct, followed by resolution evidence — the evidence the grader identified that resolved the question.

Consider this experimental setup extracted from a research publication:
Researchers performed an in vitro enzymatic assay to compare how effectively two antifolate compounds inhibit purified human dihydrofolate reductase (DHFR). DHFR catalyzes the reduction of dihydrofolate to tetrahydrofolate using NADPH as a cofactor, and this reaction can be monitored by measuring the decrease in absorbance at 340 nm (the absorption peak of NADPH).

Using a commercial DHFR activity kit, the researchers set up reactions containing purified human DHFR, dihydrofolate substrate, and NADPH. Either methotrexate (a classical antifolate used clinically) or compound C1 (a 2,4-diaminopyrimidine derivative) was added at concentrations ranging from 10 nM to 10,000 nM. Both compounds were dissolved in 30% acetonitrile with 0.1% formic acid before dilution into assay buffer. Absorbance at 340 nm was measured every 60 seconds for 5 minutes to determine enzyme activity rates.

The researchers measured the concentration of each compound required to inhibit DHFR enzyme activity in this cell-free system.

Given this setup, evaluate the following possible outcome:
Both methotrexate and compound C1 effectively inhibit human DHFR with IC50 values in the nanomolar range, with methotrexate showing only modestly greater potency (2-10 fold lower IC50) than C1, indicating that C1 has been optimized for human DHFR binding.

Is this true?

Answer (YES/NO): NO